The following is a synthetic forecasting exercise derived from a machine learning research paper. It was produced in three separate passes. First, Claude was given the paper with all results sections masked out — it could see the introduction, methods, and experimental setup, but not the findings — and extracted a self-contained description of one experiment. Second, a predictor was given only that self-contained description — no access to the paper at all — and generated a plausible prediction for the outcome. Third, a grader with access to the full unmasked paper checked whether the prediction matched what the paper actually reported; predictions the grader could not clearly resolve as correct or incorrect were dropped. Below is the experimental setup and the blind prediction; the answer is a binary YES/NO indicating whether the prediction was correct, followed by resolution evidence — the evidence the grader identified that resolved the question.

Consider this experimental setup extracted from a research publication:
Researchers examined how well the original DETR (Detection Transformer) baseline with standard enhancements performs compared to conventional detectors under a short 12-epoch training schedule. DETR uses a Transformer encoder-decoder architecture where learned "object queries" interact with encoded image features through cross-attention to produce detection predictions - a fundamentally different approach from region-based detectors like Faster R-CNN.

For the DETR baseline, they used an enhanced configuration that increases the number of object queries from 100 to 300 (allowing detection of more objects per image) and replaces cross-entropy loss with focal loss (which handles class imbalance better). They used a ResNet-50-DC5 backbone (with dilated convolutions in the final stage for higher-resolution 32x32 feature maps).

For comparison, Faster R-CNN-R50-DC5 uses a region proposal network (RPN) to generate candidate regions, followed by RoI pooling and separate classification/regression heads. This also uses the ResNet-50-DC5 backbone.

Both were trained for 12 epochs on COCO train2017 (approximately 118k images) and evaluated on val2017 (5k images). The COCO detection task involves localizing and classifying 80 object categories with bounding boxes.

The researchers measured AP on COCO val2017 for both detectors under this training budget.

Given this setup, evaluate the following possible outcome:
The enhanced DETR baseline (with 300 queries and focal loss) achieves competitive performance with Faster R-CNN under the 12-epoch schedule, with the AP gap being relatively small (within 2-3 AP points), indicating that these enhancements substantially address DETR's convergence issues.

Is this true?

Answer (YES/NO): NO